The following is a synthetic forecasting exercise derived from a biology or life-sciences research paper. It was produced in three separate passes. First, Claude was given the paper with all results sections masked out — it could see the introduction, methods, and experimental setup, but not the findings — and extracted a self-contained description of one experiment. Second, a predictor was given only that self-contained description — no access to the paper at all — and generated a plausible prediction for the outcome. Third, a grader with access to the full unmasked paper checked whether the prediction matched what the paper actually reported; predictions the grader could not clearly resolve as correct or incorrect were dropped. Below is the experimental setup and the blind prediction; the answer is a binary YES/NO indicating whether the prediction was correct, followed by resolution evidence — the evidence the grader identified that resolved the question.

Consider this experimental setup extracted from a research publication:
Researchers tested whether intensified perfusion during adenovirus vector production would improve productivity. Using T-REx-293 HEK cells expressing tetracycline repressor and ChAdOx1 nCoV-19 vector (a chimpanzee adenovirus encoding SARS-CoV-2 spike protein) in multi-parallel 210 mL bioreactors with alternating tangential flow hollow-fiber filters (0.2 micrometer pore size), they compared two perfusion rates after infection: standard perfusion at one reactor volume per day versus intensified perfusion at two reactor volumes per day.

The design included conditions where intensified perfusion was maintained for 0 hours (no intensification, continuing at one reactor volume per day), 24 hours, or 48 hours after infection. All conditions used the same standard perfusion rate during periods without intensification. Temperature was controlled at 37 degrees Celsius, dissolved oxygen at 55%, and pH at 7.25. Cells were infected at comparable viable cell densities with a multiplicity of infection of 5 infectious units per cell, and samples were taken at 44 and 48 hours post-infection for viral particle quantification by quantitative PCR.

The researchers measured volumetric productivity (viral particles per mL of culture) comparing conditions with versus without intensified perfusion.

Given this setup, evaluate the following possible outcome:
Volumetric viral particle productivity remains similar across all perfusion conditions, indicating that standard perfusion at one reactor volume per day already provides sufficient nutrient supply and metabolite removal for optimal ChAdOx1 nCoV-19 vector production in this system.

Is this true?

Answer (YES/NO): NO